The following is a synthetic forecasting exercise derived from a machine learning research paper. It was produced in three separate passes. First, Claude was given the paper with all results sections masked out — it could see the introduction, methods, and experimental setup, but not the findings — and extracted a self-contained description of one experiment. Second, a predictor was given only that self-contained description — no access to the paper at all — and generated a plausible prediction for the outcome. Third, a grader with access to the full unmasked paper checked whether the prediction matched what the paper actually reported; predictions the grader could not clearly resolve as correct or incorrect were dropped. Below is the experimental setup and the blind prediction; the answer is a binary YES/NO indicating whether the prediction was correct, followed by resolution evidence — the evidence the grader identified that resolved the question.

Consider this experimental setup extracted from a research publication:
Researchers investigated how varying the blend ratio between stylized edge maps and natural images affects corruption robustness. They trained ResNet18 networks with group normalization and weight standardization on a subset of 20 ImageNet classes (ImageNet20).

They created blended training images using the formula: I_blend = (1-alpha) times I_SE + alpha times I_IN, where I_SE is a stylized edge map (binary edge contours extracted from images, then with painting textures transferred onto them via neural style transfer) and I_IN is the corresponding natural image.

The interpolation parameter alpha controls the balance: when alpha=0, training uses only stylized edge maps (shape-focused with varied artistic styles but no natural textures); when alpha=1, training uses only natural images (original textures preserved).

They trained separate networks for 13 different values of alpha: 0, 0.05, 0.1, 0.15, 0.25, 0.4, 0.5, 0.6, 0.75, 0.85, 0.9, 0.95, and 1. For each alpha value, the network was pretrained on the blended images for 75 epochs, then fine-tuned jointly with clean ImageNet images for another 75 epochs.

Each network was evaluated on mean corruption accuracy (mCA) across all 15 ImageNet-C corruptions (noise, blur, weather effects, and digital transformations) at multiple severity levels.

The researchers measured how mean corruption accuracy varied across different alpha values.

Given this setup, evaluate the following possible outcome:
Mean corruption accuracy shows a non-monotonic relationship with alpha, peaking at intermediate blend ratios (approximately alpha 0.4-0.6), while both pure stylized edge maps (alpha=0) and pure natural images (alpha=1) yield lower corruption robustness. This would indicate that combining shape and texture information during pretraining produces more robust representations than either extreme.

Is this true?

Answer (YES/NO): YES